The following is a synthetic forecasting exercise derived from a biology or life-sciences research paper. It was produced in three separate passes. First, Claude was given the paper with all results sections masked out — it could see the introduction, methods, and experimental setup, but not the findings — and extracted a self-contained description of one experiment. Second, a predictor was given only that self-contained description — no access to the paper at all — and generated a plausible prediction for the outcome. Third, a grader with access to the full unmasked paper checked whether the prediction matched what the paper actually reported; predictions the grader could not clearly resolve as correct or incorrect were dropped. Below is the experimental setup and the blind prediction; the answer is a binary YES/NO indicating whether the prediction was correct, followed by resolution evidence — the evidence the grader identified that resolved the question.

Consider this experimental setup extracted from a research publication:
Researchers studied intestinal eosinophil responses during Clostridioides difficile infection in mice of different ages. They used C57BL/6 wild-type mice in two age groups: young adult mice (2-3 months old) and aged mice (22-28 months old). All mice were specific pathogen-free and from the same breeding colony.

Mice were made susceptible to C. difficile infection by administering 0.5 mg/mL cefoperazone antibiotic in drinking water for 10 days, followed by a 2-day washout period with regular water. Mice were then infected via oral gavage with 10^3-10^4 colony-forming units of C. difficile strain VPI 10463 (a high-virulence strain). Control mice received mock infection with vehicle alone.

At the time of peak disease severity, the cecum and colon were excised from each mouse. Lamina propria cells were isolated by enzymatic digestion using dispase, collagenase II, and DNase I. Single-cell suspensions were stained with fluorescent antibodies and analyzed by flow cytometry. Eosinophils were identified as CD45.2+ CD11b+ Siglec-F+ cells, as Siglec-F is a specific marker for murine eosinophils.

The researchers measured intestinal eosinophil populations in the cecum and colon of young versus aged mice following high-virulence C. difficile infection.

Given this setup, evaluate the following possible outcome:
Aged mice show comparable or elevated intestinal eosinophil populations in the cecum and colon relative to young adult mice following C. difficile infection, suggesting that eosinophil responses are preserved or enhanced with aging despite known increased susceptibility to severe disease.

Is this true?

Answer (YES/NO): NO